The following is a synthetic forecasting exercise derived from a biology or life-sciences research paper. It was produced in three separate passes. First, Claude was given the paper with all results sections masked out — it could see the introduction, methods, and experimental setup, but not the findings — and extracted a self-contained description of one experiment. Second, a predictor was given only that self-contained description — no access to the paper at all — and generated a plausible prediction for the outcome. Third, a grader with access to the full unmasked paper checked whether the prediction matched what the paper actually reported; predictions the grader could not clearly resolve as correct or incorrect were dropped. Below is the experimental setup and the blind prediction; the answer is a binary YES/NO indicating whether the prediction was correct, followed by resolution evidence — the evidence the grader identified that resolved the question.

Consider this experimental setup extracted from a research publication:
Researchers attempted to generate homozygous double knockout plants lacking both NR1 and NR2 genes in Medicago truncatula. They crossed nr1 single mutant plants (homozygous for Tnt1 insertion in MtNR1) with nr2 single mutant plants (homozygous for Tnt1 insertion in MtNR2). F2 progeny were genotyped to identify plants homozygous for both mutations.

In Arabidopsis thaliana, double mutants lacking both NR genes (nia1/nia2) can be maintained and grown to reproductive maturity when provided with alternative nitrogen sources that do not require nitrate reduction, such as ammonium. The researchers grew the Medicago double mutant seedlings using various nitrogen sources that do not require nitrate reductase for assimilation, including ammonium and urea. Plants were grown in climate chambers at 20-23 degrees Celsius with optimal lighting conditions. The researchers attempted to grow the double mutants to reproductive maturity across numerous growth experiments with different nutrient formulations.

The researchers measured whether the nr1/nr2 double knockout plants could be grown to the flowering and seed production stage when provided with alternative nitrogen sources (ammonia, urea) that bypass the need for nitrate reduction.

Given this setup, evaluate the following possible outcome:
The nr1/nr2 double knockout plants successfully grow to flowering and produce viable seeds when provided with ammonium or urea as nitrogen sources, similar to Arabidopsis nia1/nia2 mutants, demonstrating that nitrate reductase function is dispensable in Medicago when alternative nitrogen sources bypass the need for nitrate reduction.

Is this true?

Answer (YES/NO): NO